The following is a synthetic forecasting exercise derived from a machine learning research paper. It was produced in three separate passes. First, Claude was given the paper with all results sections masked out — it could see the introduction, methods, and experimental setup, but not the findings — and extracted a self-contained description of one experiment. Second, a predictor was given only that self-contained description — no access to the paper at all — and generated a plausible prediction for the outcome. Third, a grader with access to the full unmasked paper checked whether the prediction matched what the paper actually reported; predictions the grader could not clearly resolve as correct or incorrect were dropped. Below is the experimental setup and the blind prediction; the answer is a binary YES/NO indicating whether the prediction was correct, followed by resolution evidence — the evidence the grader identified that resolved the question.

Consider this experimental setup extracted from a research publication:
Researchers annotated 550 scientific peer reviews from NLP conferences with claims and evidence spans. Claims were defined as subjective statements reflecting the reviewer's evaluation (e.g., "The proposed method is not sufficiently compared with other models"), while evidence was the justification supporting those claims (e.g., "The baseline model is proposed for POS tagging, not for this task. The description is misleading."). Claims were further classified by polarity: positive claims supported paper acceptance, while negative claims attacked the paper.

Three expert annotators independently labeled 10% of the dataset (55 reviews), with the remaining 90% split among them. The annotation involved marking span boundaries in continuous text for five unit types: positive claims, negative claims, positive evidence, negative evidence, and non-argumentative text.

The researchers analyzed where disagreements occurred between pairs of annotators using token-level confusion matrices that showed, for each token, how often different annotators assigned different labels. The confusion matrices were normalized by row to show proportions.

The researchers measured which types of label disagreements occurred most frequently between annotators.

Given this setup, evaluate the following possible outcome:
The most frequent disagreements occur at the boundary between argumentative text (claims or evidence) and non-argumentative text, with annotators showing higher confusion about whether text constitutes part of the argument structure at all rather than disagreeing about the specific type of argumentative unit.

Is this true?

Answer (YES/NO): NO